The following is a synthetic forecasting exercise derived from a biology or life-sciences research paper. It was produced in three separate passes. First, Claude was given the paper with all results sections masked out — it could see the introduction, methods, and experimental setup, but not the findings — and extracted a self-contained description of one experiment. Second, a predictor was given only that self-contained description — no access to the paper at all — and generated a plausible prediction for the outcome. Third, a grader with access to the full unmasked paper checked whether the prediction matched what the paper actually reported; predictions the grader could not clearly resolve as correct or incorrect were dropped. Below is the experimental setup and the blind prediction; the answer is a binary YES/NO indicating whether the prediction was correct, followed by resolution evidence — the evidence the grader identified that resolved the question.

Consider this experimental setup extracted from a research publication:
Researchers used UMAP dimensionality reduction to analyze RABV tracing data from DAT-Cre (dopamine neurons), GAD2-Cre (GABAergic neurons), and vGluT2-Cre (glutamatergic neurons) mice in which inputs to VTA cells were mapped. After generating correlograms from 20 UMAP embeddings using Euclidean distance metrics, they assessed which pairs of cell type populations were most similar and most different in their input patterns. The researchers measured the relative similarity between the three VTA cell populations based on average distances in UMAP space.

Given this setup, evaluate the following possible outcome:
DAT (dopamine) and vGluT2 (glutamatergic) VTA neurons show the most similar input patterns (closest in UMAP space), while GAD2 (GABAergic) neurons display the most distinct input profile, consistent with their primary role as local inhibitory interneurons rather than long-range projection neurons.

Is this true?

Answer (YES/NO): YES